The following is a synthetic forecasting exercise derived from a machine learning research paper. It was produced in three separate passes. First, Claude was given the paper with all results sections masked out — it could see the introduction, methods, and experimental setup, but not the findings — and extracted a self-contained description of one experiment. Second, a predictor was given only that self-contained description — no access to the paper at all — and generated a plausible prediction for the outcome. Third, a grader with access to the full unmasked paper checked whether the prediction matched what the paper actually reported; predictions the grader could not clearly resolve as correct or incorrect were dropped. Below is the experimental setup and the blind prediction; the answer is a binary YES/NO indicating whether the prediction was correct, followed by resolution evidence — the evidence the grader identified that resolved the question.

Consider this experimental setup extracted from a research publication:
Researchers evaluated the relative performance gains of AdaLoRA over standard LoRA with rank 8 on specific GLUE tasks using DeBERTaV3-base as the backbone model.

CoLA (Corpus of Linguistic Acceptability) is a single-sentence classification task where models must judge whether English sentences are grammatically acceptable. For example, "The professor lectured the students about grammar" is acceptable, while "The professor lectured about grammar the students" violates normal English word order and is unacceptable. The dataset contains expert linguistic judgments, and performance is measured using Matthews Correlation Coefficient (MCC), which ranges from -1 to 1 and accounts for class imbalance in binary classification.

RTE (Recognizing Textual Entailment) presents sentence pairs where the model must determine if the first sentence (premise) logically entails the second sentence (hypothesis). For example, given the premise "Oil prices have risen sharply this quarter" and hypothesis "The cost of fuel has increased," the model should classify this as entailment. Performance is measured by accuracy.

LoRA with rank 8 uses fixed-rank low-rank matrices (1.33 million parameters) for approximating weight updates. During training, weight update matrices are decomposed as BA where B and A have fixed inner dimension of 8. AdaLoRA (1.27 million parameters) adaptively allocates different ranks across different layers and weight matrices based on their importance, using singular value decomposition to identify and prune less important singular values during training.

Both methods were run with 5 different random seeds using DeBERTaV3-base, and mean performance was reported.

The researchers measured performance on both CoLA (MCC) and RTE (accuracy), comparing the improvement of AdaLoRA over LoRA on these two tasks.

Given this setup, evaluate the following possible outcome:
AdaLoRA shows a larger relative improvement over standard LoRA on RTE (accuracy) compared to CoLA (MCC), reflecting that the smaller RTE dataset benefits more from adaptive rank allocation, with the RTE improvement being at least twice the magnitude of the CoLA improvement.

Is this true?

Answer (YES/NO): NO